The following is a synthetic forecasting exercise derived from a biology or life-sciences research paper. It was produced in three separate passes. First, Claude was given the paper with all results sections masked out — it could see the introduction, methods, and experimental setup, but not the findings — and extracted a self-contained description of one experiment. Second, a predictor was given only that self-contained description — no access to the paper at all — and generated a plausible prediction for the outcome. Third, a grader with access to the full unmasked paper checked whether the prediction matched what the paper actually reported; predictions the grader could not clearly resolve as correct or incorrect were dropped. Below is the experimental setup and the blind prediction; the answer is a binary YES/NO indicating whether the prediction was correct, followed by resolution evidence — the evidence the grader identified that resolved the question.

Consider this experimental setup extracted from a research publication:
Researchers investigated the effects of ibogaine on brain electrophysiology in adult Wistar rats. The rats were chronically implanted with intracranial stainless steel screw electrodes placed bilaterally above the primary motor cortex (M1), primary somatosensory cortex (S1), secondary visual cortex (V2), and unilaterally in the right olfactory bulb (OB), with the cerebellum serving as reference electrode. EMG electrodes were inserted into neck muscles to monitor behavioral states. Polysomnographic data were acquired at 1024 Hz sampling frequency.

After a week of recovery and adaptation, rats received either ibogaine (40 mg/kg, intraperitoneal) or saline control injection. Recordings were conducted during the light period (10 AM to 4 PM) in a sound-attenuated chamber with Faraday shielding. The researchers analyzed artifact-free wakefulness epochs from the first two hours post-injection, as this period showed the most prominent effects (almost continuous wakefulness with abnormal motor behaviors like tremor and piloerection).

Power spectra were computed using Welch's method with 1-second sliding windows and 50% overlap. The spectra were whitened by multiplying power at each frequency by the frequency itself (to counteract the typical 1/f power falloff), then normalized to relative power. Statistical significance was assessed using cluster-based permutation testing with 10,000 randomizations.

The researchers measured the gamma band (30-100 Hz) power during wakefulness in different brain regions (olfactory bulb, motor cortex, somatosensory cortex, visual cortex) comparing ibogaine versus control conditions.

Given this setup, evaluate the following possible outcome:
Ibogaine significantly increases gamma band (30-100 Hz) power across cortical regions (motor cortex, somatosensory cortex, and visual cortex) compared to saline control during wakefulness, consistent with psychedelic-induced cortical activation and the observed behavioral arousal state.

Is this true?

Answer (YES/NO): YES